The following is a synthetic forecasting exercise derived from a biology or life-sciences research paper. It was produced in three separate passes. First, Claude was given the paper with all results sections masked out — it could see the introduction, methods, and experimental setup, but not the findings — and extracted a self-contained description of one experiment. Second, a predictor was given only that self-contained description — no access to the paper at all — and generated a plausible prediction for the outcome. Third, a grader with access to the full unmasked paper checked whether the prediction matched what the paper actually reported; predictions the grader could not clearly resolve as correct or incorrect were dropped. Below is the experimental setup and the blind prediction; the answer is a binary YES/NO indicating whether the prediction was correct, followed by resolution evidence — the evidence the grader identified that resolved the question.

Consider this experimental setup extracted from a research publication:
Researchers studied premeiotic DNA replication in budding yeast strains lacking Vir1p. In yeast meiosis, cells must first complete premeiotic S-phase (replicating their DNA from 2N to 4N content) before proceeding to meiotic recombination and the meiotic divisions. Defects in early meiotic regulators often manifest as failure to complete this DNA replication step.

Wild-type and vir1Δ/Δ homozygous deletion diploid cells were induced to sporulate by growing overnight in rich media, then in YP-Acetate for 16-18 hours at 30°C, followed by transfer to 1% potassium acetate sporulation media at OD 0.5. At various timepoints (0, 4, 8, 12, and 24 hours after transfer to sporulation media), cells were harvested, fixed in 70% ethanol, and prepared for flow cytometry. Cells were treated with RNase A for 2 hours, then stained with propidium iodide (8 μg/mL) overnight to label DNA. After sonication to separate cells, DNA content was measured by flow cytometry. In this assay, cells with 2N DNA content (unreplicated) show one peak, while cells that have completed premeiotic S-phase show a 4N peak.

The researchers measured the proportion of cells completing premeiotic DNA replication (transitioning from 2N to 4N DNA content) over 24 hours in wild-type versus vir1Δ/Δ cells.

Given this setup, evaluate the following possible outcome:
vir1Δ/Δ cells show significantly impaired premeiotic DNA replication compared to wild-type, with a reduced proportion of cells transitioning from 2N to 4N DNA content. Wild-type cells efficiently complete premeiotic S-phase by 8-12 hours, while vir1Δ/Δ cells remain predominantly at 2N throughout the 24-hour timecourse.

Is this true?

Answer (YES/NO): YES